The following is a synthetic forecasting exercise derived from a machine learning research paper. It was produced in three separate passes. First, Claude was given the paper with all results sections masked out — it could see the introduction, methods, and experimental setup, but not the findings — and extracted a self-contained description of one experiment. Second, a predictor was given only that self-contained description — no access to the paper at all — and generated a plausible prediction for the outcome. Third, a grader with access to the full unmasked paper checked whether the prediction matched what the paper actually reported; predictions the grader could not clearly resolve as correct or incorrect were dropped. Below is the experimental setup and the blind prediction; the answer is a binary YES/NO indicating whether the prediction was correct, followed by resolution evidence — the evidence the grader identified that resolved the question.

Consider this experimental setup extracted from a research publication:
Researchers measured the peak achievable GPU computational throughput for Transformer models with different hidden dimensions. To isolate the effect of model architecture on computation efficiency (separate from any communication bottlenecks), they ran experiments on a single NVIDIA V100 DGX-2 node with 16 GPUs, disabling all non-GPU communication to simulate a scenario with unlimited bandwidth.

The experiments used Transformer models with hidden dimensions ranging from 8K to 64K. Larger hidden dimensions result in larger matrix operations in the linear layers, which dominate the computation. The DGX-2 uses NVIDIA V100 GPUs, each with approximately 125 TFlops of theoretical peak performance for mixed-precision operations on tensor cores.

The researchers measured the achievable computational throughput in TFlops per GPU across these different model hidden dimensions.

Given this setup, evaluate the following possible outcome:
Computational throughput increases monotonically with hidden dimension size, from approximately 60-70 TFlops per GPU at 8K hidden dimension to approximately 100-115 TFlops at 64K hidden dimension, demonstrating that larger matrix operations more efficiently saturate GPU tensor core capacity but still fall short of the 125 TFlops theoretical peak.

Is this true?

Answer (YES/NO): NO